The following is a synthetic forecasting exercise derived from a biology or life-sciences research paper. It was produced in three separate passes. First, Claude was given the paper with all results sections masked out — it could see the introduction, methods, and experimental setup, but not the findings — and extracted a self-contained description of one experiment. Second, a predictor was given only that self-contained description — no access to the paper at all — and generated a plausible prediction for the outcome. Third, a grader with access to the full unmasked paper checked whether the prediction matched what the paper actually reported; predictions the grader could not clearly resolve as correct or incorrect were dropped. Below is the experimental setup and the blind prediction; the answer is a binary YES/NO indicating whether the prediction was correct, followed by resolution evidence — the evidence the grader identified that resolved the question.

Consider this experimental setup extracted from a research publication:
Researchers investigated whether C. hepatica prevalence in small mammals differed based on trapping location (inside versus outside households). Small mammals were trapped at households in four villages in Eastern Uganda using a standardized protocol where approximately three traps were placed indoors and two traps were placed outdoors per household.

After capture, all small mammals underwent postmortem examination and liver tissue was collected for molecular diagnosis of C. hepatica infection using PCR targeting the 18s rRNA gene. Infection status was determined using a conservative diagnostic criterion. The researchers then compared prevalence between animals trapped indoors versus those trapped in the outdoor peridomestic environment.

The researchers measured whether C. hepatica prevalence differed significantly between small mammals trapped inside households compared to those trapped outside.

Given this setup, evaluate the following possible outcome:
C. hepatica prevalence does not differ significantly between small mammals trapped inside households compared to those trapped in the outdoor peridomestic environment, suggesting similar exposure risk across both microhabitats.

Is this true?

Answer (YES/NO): YES